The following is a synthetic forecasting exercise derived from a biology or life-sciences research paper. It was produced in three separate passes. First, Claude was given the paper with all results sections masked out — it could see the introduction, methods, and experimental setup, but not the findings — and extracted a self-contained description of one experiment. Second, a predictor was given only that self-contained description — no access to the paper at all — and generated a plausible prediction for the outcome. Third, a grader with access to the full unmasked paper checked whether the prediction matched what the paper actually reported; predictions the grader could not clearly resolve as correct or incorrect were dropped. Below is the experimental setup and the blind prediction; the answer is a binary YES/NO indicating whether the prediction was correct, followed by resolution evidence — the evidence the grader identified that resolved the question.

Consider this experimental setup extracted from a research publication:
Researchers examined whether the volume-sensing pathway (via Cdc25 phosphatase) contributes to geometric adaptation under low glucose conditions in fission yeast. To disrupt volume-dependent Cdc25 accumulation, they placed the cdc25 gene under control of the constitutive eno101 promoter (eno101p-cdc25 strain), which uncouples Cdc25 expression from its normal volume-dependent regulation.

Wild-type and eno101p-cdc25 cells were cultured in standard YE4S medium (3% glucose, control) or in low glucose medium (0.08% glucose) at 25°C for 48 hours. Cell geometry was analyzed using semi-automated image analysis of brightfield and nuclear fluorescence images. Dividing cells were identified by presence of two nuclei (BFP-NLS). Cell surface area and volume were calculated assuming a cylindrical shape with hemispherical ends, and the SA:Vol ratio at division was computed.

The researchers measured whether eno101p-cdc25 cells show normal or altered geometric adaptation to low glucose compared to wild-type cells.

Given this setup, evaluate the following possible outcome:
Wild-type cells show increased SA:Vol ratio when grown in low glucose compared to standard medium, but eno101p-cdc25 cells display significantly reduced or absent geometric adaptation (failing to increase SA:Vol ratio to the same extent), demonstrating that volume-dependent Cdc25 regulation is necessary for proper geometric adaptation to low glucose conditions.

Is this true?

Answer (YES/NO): NO